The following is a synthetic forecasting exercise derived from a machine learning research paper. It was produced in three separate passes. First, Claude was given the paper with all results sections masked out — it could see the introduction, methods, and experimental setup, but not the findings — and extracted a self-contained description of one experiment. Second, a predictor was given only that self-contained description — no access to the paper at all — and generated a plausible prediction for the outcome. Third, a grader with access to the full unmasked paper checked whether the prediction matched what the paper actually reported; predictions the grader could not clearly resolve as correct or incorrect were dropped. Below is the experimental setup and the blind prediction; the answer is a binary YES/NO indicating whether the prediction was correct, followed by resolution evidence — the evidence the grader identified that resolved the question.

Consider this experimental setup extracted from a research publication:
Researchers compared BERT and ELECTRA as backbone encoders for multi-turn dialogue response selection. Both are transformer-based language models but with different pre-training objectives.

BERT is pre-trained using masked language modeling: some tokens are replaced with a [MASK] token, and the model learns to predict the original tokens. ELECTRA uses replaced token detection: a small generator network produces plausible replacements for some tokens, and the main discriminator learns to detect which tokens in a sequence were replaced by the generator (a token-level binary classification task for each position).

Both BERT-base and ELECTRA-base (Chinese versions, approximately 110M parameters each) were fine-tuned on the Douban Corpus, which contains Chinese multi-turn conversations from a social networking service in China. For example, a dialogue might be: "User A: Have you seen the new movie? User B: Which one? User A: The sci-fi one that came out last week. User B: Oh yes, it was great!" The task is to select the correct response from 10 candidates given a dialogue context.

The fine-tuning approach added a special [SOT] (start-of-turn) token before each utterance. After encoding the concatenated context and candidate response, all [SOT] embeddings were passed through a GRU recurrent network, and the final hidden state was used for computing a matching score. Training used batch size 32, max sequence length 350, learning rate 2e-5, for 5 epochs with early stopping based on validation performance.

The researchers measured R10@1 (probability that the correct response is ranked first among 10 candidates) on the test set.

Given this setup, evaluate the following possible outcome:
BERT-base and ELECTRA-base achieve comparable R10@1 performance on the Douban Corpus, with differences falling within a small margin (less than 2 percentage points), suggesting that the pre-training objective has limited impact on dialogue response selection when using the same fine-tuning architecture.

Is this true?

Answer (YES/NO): YES